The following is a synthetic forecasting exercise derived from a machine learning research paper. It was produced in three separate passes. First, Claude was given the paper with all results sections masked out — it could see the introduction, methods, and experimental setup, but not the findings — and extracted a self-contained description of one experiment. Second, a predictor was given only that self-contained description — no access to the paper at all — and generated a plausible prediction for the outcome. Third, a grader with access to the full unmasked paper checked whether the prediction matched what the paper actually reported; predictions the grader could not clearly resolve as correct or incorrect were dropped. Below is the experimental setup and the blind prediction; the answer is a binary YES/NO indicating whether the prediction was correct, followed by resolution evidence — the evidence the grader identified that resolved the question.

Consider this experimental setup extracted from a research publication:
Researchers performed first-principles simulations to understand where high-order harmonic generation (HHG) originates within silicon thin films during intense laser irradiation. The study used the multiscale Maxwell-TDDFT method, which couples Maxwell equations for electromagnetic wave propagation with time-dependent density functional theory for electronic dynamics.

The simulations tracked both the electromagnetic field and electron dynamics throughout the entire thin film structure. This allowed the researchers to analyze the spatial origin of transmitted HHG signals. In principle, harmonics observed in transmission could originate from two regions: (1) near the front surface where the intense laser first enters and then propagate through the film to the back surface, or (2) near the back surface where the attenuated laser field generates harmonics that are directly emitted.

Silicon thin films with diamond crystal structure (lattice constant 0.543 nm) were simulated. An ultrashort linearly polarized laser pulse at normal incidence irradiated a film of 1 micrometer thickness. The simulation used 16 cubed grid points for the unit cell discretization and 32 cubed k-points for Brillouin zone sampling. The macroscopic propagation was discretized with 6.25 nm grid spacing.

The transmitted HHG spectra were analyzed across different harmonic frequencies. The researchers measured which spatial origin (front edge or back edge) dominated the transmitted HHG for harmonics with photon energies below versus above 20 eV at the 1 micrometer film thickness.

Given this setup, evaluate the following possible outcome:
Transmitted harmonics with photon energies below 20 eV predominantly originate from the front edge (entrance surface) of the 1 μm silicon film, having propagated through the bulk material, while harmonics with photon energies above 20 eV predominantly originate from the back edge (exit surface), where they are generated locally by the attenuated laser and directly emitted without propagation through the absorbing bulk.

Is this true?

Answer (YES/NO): NO